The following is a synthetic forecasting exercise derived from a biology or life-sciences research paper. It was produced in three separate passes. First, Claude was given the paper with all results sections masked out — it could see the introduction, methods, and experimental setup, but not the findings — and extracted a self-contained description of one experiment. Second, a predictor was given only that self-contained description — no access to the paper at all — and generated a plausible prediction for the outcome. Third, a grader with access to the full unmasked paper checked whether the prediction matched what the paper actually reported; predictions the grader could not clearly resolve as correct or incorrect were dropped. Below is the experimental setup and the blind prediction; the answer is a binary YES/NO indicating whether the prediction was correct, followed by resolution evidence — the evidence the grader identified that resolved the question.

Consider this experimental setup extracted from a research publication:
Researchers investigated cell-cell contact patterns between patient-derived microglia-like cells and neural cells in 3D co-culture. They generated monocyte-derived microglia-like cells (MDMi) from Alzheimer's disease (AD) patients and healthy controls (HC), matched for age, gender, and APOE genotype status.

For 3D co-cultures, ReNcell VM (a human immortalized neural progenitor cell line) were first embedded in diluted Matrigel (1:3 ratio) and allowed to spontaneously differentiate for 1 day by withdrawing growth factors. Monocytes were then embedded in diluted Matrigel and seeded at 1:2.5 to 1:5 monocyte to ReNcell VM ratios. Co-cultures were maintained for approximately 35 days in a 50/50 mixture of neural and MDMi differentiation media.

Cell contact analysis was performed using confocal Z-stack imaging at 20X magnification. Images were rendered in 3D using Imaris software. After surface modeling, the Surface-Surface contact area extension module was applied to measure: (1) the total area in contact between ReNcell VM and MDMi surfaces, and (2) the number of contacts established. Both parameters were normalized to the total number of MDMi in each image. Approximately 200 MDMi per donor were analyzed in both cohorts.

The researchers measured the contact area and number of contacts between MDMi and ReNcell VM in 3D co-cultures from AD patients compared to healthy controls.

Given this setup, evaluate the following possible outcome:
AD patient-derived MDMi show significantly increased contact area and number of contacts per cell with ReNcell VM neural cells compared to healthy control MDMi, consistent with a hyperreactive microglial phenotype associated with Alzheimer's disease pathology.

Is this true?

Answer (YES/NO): NO